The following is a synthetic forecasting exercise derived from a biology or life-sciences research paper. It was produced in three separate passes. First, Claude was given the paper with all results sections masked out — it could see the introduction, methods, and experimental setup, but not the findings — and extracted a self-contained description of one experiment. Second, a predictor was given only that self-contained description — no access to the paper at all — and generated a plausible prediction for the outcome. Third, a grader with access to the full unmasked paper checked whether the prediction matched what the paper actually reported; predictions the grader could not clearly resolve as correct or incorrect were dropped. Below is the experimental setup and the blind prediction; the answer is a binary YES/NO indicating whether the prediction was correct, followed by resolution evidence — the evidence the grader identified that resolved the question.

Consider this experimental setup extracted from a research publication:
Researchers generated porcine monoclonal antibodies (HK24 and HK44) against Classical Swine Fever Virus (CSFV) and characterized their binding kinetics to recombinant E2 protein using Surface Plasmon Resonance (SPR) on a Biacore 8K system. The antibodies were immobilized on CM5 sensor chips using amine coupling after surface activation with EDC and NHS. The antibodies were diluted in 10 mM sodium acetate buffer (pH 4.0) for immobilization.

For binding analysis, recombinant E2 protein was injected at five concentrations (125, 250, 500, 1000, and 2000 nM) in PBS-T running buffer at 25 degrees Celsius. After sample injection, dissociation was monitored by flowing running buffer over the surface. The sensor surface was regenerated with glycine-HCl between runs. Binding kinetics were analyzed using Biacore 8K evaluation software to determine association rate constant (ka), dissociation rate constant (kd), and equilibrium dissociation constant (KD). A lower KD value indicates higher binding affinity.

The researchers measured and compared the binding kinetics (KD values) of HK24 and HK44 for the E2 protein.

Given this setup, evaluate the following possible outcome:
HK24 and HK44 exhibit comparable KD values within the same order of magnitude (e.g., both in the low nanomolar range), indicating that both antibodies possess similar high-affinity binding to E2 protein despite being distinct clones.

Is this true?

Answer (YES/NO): NO